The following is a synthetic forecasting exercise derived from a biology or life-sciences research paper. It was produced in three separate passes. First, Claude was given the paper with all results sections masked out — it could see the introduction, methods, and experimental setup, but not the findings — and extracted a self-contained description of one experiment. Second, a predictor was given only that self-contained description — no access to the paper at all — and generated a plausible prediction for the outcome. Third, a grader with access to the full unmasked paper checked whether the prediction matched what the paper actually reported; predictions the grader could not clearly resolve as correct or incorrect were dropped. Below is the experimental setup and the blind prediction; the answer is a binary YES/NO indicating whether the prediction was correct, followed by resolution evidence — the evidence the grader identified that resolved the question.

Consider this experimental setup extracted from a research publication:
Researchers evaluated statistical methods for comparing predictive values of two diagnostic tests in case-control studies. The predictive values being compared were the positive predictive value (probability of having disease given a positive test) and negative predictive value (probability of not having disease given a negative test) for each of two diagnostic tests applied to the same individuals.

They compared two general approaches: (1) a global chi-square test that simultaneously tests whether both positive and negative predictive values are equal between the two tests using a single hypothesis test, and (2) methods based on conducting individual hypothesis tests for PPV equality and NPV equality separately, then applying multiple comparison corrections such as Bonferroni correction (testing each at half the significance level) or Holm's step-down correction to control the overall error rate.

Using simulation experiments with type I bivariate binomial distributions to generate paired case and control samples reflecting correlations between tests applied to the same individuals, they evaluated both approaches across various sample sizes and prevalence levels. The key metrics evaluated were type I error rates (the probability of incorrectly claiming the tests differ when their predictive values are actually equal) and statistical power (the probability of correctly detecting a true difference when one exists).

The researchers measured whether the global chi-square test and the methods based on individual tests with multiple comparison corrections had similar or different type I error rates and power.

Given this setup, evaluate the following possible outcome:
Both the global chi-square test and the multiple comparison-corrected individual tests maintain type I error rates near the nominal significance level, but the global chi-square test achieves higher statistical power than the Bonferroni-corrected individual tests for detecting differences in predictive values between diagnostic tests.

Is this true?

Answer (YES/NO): NO